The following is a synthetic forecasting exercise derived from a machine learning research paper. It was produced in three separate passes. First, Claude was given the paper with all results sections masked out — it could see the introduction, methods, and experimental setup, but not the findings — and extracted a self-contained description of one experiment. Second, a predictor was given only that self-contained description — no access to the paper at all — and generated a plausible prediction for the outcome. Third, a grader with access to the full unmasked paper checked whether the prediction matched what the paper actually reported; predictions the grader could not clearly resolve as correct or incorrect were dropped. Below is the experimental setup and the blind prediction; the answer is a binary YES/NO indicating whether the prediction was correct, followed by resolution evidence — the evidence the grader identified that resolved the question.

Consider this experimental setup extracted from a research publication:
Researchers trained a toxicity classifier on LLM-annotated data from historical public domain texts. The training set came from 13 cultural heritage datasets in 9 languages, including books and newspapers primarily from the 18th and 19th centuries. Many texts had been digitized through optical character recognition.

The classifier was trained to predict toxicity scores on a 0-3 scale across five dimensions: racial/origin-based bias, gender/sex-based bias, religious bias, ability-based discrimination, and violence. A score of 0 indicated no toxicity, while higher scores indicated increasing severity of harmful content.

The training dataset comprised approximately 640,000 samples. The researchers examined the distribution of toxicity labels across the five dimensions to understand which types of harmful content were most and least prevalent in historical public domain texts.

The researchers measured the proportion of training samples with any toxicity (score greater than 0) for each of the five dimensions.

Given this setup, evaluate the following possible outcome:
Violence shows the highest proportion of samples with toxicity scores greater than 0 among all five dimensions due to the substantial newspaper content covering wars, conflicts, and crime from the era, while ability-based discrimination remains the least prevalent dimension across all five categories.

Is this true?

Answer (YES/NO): YES